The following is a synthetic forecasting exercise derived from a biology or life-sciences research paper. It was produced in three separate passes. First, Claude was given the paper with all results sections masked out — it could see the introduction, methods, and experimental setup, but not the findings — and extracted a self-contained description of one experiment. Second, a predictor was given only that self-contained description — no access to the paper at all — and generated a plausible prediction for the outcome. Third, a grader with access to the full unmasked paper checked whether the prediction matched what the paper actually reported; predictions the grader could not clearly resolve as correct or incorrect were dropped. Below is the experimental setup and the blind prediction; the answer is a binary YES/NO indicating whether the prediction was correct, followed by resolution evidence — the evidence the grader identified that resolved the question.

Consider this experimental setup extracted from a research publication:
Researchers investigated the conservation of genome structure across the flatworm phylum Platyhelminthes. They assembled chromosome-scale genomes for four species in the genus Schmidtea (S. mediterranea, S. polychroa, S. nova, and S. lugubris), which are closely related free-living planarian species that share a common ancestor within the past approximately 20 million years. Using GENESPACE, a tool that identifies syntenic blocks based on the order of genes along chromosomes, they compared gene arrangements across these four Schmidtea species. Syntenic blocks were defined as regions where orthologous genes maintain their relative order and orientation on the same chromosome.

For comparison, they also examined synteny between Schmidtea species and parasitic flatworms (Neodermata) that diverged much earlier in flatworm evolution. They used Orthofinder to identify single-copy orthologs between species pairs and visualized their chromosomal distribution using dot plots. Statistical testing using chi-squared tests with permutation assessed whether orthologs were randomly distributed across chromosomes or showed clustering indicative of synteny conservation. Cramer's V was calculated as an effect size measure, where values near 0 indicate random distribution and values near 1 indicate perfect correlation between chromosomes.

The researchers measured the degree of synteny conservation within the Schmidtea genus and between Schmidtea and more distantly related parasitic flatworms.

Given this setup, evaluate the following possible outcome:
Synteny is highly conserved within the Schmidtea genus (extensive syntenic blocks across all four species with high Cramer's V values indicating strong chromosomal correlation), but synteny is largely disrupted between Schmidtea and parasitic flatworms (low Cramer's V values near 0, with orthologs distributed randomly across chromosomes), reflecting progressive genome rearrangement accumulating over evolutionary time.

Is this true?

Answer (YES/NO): NO